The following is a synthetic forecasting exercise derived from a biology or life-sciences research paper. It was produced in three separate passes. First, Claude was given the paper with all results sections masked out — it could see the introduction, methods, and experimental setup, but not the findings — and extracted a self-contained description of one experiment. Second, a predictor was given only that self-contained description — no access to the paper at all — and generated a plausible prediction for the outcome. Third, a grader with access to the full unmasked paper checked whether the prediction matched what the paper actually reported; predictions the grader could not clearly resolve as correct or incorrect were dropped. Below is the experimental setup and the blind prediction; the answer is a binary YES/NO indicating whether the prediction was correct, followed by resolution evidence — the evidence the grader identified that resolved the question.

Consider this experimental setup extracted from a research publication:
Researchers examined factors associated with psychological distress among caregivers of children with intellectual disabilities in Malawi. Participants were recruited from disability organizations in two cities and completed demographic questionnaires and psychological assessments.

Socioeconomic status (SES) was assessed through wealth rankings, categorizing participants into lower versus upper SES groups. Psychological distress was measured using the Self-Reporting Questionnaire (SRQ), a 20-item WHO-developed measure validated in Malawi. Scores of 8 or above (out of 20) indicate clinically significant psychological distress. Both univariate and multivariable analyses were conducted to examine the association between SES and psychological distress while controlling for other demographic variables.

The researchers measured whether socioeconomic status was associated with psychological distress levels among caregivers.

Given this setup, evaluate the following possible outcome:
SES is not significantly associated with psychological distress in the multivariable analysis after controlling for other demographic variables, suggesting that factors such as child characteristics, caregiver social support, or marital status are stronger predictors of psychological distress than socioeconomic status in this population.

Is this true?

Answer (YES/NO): NO